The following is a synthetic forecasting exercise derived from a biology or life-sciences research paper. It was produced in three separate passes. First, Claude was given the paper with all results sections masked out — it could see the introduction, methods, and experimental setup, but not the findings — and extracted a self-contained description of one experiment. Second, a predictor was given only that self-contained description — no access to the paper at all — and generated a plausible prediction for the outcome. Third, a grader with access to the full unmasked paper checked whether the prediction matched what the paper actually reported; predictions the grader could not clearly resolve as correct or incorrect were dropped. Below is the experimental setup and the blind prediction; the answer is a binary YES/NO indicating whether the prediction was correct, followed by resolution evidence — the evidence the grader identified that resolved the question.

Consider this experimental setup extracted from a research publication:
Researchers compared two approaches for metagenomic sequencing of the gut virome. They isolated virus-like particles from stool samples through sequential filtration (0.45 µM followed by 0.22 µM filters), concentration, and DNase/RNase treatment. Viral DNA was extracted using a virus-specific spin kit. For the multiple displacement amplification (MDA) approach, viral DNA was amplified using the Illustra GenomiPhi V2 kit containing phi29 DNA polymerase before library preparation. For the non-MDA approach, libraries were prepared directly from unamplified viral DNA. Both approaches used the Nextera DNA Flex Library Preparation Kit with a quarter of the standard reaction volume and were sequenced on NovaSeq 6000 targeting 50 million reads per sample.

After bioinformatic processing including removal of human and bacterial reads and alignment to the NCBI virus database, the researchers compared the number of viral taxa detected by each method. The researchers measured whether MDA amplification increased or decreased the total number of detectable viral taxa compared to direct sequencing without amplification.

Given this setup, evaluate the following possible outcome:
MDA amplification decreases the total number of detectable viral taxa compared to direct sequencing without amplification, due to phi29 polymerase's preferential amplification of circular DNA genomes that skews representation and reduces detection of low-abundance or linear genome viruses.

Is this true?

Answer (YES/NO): YES